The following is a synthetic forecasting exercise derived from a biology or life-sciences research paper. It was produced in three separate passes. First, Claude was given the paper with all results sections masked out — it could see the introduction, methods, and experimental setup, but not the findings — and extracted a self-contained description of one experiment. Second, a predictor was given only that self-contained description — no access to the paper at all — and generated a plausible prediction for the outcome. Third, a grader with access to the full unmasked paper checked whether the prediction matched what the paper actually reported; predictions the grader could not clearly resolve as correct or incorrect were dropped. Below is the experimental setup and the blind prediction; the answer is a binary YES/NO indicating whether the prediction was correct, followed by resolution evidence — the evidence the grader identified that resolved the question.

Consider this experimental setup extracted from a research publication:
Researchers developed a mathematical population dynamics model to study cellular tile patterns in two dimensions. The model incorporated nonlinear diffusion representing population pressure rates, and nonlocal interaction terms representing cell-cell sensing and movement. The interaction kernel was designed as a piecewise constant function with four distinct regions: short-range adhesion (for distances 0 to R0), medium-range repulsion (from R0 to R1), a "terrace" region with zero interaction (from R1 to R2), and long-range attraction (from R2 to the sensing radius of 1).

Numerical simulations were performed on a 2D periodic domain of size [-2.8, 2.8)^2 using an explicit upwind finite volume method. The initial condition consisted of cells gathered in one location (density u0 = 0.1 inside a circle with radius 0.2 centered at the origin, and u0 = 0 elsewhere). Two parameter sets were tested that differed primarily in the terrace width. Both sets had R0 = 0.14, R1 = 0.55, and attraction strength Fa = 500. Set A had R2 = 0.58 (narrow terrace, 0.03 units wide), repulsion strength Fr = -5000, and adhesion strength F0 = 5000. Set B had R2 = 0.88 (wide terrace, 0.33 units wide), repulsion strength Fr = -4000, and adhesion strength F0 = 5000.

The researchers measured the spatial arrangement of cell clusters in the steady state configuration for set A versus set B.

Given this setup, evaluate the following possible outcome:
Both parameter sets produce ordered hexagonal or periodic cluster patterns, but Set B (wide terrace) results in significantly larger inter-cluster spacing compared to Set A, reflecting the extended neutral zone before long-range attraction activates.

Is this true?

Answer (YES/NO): NO